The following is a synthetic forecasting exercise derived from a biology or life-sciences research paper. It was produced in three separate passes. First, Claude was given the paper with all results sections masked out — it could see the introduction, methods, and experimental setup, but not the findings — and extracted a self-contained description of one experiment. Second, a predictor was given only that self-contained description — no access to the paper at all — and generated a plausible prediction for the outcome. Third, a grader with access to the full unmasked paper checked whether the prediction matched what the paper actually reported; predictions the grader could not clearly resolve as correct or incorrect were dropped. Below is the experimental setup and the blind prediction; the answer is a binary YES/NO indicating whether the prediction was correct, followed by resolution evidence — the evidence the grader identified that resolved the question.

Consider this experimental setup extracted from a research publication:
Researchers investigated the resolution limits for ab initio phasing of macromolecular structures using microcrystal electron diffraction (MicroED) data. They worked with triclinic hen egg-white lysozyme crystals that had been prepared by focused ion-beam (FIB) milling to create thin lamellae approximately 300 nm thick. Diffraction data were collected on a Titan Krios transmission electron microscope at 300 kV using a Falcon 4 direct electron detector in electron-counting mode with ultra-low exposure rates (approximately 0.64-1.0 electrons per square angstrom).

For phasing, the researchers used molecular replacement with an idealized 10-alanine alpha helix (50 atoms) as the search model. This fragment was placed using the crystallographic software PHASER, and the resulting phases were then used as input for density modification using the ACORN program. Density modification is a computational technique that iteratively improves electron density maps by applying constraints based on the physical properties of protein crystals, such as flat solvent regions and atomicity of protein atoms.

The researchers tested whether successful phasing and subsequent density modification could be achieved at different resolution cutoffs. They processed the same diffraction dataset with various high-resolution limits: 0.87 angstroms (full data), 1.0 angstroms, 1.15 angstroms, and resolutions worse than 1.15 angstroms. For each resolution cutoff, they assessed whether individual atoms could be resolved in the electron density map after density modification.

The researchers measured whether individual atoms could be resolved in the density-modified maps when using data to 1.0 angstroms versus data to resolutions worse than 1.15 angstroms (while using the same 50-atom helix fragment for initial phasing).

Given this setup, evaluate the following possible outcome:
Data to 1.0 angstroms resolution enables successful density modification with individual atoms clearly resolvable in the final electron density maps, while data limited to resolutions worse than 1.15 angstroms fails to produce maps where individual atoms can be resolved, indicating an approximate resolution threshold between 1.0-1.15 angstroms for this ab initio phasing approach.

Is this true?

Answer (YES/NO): YES